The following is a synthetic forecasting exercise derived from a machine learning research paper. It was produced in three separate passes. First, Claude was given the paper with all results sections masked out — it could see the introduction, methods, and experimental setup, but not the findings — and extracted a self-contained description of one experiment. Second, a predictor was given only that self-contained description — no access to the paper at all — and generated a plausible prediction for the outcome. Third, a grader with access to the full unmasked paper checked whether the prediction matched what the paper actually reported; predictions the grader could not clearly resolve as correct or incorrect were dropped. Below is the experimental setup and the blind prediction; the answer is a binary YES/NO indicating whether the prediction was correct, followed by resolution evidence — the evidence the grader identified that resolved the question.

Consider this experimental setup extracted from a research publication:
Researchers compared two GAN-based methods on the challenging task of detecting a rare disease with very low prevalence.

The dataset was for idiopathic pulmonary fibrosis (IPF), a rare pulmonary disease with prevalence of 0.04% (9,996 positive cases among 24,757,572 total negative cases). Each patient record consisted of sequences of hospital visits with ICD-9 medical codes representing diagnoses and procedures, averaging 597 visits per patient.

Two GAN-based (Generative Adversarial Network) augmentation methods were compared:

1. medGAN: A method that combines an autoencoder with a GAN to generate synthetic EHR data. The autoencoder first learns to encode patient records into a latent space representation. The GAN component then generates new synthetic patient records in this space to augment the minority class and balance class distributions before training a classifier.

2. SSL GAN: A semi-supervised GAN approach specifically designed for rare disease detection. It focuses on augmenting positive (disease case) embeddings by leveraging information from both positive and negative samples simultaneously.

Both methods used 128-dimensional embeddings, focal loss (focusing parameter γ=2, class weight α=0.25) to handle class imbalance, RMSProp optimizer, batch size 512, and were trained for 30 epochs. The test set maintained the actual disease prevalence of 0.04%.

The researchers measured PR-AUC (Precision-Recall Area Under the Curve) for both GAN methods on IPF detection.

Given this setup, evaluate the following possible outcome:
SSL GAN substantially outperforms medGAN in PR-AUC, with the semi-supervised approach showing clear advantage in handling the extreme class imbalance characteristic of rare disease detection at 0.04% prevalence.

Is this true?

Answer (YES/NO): NO